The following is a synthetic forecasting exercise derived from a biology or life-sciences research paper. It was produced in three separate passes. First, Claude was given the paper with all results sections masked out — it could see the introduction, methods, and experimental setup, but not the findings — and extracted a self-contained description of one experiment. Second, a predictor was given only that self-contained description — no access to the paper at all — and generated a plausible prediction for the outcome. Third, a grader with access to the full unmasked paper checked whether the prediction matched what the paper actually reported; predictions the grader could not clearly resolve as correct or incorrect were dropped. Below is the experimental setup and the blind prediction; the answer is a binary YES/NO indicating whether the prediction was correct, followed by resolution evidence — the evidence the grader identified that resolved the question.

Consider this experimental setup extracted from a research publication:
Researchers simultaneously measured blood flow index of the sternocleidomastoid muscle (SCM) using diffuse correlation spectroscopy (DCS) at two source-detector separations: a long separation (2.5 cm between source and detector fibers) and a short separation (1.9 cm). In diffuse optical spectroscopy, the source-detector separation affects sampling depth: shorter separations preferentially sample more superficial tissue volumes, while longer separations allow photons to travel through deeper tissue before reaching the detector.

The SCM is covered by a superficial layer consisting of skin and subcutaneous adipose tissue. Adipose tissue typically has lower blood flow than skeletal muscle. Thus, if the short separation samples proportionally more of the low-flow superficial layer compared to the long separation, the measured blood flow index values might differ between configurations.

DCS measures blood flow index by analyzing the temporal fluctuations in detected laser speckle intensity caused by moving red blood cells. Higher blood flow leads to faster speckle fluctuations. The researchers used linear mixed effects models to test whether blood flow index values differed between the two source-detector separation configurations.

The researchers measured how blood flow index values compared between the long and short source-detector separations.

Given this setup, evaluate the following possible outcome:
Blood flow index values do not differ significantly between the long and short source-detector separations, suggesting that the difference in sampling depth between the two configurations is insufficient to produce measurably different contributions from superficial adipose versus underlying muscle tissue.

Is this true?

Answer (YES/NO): NO